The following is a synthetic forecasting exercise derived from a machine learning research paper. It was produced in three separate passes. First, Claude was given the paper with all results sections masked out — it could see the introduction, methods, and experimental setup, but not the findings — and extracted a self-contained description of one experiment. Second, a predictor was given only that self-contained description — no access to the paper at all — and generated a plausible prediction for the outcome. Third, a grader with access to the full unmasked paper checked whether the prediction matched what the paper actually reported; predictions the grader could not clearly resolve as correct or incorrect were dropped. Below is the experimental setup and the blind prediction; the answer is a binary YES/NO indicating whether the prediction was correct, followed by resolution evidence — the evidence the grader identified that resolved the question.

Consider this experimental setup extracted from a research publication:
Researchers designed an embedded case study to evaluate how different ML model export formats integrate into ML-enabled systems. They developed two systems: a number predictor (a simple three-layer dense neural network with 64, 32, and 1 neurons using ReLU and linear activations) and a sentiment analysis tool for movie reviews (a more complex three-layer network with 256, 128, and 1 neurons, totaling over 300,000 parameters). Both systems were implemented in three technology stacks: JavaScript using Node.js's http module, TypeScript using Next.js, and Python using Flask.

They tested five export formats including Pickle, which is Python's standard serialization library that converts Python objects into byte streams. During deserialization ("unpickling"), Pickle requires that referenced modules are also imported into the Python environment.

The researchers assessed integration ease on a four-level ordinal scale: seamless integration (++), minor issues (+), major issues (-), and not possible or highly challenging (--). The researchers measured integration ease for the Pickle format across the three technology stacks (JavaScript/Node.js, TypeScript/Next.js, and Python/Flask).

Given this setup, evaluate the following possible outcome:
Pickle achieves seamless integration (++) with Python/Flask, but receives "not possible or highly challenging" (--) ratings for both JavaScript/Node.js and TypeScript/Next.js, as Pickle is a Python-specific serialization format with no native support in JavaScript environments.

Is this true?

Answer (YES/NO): NO